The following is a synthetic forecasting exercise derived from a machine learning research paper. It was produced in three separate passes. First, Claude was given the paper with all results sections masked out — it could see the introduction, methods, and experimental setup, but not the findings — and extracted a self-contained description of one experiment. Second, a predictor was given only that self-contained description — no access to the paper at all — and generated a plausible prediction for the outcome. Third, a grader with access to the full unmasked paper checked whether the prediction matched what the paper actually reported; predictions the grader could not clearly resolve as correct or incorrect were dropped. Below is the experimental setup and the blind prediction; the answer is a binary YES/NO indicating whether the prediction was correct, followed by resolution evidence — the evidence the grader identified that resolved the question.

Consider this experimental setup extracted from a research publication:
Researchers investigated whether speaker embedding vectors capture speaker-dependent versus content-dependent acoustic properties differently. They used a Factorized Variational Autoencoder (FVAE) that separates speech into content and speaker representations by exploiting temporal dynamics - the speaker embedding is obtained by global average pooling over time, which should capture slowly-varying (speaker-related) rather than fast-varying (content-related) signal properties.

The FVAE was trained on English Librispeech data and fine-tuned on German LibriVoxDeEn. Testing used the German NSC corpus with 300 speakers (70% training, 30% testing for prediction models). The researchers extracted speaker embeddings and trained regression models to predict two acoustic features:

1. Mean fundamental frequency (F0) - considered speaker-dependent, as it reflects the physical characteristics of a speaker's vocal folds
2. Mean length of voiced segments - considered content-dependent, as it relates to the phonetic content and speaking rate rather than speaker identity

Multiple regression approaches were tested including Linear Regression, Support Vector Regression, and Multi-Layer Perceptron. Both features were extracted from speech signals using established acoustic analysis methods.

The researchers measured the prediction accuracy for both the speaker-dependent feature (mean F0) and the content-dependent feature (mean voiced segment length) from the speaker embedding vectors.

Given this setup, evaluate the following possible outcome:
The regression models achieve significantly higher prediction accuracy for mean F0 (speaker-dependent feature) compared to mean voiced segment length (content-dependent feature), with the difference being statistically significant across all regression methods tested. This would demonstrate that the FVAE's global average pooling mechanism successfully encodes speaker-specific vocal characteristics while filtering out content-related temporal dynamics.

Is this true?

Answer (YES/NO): YES